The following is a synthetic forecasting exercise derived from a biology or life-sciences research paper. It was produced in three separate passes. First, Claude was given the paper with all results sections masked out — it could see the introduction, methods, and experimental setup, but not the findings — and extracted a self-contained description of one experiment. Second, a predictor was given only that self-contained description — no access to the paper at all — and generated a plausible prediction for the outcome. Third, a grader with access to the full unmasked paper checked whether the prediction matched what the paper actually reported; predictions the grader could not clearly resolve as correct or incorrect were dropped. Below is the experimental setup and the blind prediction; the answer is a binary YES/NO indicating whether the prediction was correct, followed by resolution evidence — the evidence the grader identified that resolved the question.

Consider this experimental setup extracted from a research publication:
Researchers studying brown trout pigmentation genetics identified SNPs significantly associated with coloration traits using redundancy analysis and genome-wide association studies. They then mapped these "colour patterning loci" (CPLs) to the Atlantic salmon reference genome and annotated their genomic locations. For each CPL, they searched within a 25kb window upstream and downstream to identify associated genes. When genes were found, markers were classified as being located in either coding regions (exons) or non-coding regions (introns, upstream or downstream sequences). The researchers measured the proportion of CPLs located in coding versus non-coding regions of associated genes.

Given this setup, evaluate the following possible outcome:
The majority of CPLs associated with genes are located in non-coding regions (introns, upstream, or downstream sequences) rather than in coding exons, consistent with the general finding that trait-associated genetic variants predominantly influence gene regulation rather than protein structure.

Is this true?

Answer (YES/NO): NO